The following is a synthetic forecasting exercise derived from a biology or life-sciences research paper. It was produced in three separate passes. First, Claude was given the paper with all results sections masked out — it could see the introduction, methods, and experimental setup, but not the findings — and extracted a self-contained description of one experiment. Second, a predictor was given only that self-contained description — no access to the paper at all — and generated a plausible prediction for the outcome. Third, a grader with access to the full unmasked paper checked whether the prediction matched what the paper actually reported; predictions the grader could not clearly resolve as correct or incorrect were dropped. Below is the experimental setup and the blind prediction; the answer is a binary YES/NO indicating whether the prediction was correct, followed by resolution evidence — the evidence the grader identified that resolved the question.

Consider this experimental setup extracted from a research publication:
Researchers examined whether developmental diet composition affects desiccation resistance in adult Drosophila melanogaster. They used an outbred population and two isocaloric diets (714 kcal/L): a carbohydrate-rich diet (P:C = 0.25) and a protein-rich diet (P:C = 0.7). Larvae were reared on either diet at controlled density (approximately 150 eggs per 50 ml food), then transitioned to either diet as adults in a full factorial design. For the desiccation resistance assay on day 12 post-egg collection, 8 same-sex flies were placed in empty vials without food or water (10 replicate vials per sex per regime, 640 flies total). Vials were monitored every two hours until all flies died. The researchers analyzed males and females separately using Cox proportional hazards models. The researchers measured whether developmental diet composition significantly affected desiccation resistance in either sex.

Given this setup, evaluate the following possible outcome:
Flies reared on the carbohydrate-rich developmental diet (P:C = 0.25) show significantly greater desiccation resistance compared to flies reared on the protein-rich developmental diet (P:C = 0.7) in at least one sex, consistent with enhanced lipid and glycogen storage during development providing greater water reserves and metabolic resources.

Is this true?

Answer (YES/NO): NO